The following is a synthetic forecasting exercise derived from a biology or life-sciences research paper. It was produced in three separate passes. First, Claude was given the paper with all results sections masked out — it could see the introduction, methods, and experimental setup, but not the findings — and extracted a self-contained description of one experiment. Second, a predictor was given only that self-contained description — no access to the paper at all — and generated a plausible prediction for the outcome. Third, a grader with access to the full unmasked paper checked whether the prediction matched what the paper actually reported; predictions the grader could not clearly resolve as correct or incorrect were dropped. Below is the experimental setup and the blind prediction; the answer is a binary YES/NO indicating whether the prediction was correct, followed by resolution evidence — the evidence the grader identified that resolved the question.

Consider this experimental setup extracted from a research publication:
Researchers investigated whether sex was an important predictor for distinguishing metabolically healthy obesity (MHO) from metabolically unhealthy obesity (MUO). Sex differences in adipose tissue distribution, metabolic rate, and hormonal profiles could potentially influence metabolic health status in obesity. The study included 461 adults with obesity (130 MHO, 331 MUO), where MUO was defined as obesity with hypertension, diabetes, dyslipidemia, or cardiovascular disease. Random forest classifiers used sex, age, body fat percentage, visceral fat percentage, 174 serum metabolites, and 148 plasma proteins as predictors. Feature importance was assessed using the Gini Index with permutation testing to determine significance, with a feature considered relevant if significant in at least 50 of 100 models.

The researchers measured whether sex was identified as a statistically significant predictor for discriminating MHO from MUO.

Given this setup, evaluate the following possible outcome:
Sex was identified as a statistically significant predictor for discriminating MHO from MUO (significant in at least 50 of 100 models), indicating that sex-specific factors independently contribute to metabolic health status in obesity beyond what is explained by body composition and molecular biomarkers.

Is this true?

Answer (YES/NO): NO